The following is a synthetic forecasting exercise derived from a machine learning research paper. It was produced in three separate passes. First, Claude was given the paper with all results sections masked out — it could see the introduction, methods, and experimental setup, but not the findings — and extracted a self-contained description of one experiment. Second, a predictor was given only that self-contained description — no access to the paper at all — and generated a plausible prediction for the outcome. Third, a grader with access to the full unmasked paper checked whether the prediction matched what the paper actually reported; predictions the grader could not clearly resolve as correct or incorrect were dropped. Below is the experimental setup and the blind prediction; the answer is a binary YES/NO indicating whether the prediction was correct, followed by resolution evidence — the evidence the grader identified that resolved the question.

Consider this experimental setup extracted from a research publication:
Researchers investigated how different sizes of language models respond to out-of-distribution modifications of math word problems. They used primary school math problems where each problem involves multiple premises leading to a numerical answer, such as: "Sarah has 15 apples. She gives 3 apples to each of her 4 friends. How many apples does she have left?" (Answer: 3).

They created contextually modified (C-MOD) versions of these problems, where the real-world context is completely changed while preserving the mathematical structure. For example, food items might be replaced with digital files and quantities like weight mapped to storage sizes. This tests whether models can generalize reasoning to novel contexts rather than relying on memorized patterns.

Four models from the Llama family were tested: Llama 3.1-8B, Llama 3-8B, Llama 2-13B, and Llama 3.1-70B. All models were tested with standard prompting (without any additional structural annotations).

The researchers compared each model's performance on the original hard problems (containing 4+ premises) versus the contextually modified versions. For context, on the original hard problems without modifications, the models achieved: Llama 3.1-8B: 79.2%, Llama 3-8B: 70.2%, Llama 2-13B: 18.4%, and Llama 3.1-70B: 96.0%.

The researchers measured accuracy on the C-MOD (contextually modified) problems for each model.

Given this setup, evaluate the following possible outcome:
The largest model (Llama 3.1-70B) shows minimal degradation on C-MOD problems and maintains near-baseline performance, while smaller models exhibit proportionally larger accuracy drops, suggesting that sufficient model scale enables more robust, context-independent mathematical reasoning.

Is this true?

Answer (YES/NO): NO